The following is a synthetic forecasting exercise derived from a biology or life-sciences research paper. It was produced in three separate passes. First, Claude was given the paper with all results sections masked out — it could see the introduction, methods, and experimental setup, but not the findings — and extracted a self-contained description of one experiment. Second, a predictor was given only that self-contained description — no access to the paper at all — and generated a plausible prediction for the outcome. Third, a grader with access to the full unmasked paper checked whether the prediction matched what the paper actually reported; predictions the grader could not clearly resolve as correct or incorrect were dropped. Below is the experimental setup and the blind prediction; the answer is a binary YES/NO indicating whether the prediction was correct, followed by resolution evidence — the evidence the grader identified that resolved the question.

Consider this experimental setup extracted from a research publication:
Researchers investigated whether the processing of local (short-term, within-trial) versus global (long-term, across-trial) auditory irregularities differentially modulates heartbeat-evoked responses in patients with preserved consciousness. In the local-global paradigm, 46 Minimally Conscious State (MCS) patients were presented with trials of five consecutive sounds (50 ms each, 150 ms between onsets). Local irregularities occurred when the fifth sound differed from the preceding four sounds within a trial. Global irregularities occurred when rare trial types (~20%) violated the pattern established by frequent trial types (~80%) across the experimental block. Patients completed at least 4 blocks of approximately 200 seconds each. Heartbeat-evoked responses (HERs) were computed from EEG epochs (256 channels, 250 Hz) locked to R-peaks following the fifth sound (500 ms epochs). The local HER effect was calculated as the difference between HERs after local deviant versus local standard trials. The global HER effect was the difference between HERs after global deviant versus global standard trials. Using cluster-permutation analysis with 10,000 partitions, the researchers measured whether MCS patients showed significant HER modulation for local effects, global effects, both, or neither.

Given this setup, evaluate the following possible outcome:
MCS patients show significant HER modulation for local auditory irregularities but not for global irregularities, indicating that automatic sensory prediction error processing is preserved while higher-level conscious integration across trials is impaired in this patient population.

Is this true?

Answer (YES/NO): NO